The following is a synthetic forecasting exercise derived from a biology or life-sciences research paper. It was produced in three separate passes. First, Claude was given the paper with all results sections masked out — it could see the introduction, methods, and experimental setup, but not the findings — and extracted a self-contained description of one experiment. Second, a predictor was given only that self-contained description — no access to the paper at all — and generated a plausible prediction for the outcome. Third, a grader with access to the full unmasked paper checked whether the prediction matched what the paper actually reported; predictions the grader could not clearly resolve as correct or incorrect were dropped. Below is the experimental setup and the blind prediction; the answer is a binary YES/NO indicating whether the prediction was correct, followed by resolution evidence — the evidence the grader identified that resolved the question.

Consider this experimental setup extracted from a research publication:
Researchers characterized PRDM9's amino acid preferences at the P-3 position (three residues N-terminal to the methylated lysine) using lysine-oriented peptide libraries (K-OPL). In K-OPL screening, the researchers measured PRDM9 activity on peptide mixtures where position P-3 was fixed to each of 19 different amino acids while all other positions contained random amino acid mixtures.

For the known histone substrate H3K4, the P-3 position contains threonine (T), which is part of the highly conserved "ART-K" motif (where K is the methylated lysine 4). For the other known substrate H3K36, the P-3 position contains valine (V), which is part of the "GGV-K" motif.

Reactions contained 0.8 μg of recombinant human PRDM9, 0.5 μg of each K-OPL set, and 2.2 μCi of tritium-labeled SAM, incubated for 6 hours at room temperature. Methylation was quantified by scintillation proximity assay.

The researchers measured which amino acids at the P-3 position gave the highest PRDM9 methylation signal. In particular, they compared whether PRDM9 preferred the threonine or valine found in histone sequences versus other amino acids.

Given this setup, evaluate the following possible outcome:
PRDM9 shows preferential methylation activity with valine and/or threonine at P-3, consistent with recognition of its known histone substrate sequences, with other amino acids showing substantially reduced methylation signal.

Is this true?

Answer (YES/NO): NO